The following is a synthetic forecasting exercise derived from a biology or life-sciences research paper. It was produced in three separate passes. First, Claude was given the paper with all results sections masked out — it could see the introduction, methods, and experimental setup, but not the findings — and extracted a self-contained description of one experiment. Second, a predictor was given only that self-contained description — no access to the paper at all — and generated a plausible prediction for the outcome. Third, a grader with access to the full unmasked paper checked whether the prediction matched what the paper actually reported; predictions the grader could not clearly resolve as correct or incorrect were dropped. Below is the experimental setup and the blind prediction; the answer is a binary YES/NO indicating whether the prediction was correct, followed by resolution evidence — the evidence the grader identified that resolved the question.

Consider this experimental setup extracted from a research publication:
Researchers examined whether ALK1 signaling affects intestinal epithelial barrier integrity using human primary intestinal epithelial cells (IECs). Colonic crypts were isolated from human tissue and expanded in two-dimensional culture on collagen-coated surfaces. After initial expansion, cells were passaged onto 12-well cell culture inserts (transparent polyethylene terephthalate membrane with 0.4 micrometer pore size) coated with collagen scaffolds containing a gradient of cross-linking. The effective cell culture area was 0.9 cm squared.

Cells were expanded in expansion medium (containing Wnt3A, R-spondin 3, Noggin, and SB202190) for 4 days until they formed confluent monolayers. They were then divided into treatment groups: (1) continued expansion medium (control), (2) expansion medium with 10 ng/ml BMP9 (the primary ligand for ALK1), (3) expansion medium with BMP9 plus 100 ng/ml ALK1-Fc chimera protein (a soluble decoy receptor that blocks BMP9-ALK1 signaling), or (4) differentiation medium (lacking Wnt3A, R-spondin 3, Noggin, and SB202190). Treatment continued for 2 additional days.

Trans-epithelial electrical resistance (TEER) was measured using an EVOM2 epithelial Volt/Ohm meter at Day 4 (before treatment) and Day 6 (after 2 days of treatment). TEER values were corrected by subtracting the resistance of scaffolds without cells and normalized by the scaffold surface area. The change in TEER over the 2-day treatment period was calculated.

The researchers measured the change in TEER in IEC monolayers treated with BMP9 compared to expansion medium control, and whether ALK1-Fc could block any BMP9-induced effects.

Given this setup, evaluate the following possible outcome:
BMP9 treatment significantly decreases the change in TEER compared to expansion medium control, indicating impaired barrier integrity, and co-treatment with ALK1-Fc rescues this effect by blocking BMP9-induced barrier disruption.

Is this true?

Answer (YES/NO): NO